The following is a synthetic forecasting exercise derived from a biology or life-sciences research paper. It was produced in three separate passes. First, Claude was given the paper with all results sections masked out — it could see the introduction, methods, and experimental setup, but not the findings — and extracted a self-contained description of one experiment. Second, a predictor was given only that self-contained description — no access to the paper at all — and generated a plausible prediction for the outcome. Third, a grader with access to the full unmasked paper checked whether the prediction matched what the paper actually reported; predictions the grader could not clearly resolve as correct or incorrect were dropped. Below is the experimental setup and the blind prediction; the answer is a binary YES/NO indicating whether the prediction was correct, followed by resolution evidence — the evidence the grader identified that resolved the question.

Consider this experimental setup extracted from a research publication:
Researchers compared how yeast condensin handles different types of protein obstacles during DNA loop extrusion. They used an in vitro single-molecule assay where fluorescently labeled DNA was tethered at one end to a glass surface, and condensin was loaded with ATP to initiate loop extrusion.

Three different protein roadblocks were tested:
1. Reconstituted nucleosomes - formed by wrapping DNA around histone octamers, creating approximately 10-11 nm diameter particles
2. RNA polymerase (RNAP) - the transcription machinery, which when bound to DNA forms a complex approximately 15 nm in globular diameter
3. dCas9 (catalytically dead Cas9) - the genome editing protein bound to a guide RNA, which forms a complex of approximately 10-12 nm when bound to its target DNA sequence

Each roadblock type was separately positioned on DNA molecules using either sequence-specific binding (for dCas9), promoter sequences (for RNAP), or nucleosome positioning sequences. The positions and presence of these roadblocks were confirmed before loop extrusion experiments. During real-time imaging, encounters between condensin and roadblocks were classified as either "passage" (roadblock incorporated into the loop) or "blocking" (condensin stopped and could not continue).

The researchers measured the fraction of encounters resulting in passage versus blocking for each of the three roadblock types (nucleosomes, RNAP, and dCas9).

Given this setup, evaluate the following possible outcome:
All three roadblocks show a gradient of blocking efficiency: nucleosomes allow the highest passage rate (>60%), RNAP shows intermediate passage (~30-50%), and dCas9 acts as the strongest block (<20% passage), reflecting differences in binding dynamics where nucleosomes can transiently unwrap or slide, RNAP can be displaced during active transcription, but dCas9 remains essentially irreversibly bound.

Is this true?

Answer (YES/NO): NO